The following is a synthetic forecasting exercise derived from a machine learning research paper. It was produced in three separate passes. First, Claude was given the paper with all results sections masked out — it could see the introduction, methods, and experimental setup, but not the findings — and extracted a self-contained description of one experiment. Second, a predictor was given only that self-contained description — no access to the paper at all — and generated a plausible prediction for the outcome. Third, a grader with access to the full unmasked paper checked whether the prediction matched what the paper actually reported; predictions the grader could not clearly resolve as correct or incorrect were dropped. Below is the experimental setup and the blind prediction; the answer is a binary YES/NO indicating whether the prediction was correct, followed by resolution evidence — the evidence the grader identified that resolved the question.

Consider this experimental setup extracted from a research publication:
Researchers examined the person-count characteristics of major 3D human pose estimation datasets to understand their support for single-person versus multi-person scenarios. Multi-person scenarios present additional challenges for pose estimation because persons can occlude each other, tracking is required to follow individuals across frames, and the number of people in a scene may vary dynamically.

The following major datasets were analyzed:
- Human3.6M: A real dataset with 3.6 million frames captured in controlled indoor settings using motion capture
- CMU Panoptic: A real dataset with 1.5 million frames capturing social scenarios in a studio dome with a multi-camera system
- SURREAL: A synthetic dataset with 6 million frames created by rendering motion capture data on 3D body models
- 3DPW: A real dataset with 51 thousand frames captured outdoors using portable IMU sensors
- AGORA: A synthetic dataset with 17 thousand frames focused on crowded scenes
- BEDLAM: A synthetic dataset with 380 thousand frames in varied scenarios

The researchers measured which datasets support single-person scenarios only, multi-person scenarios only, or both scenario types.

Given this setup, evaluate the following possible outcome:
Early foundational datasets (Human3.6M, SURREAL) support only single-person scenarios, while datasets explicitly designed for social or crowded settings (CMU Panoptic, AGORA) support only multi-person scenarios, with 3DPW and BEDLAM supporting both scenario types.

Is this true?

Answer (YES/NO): NO